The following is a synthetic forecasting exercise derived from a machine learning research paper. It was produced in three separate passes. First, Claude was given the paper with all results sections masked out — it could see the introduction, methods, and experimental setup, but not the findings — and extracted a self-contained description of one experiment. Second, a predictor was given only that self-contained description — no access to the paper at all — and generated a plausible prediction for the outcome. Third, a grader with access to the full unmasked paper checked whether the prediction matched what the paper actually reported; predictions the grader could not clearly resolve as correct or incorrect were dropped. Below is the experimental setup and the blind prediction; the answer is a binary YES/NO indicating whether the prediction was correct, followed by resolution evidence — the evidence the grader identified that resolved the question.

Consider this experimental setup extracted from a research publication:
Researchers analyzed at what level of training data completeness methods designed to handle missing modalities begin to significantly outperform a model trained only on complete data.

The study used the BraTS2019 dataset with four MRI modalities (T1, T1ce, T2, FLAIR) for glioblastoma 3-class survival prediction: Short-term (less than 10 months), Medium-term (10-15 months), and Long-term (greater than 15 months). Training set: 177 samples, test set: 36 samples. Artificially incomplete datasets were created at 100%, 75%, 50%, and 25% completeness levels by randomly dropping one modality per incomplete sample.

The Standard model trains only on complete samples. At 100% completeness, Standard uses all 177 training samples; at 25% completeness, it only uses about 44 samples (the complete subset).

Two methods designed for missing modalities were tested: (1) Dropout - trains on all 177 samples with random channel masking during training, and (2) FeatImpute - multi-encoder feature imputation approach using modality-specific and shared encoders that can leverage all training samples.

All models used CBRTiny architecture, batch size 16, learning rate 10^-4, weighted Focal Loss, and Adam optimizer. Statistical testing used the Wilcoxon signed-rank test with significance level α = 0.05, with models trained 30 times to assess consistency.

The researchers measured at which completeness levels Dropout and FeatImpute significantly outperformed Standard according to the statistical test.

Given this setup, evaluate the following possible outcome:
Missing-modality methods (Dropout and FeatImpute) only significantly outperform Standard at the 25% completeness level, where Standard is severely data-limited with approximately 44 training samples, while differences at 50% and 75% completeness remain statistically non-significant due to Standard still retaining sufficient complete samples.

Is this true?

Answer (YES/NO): NO